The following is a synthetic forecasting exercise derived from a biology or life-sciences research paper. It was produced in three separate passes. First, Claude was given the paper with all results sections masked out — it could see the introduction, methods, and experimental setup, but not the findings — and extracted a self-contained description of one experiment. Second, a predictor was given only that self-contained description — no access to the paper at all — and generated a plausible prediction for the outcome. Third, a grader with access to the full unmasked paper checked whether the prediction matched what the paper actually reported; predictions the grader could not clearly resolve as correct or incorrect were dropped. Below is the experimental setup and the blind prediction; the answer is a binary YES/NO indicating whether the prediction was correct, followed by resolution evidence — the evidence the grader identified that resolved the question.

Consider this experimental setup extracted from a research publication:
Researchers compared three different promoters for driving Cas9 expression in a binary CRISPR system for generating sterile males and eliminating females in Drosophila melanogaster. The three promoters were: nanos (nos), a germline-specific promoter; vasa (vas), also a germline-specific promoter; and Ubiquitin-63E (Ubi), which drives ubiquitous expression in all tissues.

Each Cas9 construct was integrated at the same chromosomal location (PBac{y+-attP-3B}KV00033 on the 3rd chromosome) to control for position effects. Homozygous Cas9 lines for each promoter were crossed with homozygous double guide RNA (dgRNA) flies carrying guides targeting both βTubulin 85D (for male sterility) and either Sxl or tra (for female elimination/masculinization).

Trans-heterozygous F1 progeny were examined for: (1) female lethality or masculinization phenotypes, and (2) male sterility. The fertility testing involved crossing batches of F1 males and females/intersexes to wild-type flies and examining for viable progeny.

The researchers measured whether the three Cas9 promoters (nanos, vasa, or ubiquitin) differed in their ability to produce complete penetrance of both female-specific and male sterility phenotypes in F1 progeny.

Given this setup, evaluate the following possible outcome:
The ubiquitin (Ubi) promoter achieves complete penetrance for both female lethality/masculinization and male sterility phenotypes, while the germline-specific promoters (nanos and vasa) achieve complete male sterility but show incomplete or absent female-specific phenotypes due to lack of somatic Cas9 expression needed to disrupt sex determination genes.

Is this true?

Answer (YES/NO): NO